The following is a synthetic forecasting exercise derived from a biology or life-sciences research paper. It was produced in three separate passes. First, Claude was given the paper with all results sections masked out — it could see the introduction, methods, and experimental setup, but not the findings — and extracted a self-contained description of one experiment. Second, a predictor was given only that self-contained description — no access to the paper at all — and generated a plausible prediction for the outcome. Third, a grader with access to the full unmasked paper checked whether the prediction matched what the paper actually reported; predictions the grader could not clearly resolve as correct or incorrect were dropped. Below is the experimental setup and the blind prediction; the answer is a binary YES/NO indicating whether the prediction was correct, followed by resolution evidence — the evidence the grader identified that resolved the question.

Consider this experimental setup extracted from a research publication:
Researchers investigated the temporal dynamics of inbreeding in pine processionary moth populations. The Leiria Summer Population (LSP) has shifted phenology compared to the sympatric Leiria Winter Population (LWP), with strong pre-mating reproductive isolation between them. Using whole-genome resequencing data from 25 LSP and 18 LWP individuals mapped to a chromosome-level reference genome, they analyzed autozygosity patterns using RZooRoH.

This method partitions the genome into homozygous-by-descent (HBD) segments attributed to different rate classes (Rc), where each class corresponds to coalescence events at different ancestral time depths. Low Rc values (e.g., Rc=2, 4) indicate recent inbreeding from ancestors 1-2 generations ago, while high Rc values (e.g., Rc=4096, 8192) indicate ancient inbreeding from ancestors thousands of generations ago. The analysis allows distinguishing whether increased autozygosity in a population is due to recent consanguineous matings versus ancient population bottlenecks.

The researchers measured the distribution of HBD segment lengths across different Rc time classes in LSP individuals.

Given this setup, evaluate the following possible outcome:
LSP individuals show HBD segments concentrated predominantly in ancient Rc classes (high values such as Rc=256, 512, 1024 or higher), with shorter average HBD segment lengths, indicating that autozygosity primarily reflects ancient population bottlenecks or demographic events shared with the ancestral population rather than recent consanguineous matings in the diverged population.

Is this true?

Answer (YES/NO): NO